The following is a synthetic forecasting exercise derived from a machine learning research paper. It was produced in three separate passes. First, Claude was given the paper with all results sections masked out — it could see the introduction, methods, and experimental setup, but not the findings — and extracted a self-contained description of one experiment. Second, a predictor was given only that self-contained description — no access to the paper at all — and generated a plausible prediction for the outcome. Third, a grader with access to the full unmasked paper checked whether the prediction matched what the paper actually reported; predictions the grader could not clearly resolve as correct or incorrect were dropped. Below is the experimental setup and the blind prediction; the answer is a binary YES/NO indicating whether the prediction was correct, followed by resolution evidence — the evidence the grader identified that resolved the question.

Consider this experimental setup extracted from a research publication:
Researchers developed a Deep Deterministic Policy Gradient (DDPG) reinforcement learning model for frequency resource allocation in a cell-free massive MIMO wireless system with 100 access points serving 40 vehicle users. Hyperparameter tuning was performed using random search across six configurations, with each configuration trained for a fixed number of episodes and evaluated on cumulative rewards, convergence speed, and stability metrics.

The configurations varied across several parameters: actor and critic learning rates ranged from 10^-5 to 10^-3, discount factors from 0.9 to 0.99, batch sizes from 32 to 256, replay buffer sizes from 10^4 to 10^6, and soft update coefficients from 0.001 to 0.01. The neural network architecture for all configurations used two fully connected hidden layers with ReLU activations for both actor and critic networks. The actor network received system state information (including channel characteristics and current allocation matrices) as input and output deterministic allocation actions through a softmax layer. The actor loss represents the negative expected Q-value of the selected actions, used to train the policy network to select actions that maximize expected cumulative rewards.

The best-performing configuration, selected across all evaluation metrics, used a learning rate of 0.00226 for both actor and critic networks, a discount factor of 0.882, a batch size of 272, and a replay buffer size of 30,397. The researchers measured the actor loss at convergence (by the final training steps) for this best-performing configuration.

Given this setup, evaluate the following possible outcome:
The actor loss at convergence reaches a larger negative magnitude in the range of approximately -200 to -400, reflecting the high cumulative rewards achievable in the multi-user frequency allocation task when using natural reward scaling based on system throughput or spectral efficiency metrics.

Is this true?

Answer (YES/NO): NO